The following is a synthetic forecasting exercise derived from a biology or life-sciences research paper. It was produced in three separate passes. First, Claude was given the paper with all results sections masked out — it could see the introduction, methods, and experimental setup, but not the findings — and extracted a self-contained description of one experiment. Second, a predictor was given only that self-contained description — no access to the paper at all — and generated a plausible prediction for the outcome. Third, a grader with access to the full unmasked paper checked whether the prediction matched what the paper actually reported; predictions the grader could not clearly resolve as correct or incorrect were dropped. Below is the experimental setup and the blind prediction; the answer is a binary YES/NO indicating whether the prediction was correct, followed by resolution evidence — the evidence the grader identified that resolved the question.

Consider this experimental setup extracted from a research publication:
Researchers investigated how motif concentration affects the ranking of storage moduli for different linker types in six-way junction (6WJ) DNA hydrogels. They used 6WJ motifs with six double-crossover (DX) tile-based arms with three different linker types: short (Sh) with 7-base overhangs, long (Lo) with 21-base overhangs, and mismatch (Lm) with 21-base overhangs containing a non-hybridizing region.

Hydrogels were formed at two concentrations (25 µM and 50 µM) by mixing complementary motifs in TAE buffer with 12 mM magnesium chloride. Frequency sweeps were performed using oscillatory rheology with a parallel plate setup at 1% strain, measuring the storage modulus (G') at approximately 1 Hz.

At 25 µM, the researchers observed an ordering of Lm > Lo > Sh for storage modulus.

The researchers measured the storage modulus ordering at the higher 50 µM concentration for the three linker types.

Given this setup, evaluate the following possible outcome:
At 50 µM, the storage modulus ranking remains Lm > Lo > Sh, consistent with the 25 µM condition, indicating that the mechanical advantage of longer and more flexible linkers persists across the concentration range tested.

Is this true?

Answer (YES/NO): NO